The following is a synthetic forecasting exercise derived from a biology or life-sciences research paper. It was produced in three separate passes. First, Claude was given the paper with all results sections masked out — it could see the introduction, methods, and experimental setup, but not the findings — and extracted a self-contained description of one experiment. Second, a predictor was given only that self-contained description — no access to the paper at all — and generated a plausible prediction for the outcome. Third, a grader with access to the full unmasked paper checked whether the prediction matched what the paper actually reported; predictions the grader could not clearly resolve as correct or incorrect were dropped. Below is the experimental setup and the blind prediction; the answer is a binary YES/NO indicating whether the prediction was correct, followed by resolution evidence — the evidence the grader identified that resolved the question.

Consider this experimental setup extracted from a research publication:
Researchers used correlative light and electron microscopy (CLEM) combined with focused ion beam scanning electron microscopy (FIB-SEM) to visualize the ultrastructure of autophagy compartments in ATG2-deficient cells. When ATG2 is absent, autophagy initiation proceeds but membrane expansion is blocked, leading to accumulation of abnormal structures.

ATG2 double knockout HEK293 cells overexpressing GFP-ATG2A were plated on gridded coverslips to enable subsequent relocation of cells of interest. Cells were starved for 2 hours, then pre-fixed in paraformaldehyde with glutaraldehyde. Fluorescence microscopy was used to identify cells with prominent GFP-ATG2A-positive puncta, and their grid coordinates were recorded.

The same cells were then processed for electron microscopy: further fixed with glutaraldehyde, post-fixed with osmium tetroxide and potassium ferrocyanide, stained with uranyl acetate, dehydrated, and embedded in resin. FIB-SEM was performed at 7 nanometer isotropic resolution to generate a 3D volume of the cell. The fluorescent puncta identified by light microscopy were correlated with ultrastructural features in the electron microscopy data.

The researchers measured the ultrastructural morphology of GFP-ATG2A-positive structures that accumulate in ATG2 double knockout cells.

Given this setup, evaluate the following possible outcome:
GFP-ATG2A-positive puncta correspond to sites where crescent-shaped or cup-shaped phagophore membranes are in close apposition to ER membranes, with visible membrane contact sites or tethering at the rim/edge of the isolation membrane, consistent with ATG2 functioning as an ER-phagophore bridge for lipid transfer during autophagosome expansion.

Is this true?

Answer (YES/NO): NO